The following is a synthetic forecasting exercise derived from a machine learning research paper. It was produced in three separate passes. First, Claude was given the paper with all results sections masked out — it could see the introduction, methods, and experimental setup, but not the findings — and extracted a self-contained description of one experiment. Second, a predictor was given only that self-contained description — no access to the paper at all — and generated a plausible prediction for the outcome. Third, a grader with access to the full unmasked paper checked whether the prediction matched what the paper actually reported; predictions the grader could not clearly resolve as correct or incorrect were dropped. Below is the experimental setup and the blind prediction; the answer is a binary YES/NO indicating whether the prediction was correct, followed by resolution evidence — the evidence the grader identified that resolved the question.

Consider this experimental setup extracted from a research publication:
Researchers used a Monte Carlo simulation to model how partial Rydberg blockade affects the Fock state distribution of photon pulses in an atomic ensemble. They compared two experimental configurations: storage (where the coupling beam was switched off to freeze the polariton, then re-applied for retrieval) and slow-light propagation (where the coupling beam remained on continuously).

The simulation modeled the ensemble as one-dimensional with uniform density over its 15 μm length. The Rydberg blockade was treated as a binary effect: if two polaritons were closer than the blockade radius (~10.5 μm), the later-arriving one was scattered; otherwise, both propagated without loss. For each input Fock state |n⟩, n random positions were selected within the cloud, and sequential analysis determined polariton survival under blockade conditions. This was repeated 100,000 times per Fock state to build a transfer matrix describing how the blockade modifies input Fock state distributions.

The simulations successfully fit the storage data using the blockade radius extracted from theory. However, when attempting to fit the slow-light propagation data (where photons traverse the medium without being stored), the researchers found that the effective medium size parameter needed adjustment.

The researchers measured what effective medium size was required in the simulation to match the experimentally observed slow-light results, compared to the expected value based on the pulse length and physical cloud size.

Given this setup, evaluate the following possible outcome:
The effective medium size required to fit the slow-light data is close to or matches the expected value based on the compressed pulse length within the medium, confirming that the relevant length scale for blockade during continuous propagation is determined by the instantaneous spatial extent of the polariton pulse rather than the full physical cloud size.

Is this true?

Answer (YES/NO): NO